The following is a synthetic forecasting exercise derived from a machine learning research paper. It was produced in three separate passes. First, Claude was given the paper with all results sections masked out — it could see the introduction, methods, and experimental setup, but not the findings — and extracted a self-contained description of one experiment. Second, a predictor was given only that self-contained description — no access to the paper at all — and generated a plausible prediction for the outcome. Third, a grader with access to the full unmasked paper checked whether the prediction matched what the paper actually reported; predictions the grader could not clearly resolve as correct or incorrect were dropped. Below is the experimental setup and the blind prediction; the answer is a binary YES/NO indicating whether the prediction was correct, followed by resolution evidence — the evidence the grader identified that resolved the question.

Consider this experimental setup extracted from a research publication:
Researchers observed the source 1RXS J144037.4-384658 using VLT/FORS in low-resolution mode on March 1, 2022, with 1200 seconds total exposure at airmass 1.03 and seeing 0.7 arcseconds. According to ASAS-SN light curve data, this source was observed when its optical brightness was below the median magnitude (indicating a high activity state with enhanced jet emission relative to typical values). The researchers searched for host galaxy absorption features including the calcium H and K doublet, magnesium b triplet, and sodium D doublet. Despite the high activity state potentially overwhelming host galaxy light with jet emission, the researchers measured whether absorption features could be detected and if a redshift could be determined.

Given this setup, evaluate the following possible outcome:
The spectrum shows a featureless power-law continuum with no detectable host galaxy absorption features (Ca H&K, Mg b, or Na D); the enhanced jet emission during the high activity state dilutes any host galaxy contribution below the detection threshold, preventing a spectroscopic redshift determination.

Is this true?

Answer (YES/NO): NO